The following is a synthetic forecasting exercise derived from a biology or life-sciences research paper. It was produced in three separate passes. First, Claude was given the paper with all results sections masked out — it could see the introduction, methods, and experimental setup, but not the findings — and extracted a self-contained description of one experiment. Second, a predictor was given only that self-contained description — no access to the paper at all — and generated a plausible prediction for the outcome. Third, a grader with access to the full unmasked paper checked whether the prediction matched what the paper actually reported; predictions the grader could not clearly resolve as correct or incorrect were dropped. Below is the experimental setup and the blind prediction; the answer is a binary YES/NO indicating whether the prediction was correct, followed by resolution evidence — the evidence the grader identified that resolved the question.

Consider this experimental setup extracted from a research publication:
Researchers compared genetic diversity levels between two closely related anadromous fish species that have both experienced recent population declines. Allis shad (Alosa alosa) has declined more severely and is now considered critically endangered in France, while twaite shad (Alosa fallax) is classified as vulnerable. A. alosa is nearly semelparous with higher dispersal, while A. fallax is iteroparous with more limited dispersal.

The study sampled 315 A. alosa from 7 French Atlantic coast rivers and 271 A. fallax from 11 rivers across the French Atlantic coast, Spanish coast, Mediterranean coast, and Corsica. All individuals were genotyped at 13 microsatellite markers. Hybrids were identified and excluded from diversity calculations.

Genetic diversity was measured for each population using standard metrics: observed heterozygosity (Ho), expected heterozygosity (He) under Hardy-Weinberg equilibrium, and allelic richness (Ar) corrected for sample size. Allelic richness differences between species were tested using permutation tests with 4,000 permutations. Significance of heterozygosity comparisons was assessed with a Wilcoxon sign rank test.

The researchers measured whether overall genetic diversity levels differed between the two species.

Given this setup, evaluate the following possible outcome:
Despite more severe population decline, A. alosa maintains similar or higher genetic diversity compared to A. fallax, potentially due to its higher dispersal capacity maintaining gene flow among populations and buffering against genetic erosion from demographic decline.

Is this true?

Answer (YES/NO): YES